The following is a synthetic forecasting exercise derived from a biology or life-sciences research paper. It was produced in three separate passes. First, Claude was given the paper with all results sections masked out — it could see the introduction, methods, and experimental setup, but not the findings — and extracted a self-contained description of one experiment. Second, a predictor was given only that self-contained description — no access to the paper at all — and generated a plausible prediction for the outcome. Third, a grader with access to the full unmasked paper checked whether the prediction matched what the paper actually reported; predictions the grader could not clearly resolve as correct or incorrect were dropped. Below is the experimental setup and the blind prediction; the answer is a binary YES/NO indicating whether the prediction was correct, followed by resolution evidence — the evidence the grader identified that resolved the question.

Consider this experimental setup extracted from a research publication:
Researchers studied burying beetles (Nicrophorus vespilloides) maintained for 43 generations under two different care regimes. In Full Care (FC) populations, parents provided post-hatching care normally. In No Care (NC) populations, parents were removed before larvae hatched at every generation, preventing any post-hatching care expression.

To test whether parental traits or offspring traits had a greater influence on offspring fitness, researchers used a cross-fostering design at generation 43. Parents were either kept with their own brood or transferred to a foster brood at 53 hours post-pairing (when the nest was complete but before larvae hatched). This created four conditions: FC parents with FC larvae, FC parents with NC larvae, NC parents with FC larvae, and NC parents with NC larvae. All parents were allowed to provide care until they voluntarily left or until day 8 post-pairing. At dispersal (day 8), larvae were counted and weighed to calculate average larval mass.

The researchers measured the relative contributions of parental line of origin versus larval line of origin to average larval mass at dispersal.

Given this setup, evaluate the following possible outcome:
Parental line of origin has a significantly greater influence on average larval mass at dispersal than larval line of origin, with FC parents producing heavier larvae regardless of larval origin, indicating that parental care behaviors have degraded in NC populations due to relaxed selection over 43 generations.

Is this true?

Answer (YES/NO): NO